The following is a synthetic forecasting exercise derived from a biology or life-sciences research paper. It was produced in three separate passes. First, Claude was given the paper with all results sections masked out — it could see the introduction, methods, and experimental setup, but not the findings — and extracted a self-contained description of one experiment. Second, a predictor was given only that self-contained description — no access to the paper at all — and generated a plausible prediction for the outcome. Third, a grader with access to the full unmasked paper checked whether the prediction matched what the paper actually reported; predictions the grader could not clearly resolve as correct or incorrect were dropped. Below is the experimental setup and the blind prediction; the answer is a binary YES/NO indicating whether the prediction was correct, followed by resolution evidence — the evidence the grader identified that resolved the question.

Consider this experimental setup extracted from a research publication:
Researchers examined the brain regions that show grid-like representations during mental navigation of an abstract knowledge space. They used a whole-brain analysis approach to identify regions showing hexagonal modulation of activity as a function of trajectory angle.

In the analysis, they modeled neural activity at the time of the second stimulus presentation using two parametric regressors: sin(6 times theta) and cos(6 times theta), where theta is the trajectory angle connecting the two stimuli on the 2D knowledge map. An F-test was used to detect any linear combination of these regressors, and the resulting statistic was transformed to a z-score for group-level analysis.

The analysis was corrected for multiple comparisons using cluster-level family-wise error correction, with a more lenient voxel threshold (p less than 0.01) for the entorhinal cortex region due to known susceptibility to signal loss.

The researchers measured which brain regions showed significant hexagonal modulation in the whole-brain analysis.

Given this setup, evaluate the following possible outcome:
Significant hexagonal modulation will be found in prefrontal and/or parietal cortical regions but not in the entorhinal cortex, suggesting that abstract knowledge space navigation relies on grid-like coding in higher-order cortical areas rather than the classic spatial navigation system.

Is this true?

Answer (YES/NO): NO